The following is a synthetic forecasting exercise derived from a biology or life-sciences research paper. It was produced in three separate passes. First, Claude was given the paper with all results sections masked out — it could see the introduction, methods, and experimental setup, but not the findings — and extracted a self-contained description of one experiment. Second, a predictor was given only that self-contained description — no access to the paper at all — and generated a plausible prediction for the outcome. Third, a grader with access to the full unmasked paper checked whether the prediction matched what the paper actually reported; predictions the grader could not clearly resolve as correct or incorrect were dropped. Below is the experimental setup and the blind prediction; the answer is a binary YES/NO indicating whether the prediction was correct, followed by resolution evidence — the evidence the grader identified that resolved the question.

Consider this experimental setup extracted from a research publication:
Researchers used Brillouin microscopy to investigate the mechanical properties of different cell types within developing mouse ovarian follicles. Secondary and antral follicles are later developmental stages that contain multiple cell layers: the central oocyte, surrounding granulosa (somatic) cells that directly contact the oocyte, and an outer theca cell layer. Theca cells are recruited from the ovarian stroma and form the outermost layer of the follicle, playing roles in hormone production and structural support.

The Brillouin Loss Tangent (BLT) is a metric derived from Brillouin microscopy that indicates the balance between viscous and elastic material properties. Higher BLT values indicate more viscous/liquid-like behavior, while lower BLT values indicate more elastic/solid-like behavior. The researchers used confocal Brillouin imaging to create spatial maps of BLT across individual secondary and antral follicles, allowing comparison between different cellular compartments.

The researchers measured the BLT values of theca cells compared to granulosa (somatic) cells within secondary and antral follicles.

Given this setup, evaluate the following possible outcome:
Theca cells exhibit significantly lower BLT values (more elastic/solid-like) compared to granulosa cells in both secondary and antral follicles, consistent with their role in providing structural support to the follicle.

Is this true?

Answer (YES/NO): NO